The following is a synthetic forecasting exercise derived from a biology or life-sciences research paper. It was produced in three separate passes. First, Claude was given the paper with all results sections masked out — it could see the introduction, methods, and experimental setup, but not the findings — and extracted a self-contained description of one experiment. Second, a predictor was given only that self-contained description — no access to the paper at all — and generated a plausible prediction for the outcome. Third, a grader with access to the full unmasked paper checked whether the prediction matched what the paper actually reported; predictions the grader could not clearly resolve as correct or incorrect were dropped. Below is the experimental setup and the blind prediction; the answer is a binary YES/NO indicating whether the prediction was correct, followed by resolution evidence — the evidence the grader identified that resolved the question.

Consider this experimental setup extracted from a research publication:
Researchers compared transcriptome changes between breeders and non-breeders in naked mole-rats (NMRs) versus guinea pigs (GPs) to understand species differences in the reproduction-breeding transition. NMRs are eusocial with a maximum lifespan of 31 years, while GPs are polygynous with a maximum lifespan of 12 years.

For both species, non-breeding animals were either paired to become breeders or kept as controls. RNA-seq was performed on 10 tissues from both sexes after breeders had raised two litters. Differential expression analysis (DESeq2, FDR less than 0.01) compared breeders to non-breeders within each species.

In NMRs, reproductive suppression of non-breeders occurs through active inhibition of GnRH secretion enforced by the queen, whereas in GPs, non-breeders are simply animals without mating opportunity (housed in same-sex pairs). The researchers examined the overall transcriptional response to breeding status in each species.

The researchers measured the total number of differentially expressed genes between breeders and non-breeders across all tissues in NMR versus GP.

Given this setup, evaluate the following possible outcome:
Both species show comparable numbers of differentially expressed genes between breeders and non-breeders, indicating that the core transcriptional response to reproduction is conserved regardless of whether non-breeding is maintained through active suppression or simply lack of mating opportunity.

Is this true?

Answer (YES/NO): NO